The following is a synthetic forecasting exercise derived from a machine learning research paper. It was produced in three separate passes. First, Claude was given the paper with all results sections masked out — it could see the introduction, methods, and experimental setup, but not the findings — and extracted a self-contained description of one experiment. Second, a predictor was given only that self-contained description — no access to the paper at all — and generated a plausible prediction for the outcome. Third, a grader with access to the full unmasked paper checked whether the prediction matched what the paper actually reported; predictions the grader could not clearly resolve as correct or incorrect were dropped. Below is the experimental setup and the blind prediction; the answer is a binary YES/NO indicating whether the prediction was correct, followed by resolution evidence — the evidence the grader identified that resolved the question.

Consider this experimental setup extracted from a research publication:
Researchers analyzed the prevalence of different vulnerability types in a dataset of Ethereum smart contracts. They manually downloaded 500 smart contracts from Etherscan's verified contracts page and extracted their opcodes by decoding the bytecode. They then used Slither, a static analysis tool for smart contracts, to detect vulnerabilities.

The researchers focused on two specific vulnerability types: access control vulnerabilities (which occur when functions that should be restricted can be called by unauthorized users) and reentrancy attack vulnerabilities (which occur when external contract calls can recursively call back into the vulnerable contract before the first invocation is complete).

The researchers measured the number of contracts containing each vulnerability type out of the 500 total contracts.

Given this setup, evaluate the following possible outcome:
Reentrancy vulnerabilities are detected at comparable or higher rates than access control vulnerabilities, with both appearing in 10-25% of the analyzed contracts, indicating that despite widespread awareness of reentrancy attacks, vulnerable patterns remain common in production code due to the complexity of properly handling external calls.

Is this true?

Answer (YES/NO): NO